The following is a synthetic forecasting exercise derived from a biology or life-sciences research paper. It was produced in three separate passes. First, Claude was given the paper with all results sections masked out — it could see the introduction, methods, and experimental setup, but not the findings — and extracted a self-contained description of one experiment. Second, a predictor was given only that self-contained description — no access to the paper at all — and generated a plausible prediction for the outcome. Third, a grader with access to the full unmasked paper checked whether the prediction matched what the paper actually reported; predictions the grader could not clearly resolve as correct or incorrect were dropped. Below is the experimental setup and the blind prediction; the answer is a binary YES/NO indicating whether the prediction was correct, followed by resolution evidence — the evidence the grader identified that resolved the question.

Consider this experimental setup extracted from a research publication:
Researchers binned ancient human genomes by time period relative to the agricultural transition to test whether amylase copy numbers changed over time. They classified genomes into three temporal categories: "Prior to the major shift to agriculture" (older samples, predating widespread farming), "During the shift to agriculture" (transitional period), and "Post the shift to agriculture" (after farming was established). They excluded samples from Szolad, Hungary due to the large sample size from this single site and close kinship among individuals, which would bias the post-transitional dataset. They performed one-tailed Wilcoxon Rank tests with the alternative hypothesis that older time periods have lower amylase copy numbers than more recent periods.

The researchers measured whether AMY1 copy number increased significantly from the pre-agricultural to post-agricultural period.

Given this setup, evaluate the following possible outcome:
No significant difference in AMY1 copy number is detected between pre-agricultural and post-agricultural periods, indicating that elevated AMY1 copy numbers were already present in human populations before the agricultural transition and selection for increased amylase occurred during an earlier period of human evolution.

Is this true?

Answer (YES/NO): NO